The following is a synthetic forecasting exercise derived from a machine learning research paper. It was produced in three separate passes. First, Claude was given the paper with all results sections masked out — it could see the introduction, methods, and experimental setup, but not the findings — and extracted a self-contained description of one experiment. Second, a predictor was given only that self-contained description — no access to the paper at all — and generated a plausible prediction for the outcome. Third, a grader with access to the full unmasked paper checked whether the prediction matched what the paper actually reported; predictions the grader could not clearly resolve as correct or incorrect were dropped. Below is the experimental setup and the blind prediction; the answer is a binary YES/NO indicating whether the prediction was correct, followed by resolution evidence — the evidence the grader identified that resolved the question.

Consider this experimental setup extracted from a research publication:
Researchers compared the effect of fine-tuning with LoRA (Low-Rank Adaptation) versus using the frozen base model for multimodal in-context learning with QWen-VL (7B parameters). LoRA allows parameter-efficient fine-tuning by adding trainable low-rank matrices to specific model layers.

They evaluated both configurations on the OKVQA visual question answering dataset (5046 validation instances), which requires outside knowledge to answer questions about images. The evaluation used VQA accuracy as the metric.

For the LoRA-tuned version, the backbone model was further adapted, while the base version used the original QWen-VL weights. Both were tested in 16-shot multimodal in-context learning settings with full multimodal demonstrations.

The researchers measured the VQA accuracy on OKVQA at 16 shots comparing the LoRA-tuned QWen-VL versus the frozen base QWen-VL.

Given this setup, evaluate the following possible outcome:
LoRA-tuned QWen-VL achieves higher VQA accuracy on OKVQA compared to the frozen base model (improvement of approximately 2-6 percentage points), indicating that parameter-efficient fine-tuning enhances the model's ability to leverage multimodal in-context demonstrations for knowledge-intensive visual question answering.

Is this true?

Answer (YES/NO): NO